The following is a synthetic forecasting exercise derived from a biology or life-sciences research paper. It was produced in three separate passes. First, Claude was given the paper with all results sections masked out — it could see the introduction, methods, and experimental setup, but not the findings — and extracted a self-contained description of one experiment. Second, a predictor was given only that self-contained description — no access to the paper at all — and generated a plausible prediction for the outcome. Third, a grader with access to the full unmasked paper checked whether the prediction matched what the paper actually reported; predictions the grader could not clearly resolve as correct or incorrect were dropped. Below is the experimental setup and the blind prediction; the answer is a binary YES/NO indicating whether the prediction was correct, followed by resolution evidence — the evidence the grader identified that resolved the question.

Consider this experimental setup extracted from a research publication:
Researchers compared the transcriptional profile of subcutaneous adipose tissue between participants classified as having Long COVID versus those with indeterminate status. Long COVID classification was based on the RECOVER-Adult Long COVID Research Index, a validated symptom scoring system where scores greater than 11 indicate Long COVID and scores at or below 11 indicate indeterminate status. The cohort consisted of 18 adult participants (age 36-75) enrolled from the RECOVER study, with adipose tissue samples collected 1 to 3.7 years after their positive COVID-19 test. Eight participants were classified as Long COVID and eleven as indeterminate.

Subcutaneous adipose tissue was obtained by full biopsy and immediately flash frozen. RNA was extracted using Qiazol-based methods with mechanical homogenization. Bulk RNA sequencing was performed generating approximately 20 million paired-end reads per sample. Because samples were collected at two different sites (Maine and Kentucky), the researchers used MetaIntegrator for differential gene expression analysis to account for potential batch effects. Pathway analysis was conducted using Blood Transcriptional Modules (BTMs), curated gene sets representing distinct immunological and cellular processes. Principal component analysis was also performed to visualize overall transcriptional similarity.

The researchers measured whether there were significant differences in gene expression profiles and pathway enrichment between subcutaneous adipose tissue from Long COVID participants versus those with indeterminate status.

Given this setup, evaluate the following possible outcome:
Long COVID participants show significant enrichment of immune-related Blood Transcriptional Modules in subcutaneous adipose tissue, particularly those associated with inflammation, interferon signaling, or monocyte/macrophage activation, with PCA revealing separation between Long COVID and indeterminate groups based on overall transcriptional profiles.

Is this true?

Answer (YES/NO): NO